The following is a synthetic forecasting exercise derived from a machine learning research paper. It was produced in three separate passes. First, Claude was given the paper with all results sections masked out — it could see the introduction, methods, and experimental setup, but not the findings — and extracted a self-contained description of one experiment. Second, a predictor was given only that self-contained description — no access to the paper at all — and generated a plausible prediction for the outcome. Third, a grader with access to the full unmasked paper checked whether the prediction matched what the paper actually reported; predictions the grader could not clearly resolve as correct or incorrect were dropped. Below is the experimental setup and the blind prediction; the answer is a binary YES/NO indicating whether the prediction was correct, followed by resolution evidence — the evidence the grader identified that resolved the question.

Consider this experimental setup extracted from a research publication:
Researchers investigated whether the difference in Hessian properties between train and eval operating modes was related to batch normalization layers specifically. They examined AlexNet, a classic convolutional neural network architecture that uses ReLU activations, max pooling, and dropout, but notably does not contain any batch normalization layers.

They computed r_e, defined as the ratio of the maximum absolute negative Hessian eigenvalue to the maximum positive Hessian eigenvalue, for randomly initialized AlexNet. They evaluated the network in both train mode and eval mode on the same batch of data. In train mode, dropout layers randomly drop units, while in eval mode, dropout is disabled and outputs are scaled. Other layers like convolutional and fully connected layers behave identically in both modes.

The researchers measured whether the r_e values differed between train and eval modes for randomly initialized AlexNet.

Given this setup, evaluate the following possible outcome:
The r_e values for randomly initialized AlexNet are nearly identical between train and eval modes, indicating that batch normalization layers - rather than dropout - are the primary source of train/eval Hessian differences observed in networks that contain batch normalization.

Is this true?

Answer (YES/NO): YES